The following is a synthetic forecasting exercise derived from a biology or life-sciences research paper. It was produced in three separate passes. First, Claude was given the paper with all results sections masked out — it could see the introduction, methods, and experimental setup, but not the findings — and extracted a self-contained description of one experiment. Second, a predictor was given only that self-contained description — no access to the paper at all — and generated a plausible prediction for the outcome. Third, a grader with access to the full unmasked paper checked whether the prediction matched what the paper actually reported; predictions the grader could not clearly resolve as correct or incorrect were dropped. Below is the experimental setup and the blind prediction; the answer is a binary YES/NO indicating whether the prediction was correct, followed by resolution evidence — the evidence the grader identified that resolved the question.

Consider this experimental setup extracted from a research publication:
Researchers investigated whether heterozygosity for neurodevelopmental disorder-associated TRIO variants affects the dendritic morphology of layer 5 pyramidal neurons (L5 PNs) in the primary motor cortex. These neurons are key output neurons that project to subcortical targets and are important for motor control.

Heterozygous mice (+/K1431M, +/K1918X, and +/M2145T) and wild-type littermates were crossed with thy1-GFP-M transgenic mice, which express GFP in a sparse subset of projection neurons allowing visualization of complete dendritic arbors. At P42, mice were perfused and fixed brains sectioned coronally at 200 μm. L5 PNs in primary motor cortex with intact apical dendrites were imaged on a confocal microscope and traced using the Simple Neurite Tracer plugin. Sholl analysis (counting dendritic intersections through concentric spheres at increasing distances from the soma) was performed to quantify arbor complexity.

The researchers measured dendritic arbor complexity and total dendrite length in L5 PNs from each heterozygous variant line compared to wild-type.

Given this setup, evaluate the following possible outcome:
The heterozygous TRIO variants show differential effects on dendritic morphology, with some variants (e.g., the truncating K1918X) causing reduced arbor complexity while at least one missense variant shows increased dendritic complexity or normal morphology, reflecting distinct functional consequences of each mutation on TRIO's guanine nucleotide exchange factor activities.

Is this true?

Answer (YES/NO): YES